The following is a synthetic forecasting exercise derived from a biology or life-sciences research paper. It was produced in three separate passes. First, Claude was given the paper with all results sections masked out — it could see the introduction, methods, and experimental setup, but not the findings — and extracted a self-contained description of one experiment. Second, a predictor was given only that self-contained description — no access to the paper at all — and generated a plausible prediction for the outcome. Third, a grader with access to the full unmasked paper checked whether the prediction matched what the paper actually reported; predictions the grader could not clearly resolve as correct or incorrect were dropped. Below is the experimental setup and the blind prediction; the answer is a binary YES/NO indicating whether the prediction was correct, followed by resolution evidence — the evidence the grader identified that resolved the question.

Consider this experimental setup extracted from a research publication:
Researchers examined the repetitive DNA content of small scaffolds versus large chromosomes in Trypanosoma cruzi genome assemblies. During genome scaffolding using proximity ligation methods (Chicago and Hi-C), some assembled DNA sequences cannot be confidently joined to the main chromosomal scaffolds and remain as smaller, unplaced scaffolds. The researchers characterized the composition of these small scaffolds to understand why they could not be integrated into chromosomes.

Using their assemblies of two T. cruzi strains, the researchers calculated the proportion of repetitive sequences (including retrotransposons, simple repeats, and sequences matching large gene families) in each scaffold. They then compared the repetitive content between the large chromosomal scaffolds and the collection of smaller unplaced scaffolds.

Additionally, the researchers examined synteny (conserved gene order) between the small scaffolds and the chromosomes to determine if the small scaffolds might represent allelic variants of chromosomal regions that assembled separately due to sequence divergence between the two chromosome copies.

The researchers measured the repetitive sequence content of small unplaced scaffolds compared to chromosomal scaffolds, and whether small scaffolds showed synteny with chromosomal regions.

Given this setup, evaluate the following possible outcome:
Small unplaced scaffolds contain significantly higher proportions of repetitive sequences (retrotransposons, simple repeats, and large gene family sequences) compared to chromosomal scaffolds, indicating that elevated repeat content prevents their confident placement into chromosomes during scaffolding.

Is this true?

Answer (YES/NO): YES